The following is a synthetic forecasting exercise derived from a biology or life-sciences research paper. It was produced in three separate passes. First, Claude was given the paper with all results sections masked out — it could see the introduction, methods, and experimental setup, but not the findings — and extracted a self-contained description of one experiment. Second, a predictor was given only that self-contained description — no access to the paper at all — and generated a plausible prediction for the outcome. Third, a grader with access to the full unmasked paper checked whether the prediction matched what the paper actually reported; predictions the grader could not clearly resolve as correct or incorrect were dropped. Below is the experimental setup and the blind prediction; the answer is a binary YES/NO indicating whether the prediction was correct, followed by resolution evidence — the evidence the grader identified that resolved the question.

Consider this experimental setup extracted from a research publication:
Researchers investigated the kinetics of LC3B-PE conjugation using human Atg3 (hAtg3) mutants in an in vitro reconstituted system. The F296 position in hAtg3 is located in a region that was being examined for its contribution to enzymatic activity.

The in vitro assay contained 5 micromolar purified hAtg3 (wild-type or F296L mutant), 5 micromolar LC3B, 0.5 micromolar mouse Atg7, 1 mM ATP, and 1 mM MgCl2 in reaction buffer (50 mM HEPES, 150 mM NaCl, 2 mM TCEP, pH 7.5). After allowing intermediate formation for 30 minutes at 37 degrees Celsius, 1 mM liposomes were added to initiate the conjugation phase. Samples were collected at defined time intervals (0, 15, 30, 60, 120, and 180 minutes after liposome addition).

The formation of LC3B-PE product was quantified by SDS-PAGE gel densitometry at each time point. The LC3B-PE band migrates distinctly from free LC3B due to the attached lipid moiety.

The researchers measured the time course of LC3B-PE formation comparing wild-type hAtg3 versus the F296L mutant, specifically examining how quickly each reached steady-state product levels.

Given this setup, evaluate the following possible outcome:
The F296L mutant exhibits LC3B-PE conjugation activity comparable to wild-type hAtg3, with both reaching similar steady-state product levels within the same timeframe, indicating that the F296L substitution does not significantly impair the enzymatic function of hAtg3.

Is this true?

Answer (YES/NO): YES